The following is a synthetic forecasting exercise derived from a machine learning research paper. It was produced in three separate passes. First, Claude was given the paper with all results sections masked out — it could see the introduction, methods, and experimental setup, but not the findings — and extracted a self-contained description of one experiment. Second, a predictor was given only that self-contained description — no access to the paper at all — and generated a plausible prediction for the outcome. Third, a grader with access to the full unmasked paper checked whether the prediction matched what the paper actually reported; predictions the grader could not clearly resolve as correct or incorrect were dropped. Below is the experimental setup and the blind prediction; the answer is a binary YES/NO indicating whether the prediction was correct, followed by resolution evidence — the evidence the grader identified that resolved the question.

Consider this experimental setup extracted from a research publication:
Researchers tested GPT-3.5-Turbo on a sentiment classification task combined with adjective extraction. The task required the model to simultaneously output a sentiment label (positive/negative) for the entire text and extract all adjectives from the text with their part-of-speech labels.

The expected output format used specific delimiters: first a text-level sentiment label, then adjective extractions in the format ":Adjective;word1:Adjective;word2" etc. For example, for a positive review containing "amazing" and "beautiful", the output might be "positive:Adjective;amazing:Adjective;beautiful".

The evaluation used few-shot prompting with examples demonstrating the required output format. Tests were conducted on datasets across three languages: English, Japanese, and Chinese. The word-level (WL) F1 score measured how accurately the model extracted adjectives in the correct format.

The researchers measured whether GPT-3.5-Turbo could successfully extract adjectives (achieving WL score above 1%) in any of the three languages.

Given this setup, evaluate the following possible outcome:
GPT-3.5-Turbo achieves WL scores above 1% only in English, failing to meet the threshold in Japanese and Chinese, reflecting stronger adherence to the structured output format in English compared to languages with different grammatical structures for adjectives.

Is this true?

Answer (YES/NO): NO